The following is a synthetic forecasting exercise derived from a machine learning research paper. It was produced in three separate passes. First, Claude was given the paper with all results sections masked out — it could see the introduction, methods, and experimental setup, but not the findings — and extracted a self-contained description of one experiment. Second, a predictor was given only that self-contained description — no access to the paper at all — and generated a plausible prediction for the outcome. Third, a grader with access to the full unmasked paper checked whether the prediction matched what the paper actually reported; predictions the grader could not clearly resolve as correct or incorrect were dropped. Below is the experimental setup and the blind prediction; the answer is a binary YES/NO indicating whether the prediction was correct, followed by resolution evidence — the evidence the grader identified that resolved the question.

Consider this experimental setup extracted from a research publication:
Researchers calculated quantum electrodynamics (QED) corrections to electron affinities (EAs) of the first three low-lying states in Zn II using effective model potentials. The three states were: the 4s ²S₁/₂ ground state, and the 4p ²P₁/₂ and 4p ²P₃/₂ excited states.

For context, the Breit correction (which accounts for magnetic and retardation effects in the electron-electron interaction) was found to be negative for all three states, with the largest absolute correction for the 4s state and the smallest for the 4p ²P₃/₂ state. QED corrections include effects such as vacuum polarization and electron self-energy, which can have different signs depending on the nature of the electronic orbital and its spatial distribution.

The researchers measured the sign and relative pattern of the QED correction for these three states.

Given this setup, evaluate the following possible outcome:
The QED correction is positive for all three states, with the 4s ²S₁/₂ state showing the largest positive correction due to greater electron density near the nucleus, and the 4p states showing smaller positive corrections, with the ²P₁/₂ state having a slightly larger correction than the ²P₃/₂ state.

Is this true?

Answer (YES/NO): NO